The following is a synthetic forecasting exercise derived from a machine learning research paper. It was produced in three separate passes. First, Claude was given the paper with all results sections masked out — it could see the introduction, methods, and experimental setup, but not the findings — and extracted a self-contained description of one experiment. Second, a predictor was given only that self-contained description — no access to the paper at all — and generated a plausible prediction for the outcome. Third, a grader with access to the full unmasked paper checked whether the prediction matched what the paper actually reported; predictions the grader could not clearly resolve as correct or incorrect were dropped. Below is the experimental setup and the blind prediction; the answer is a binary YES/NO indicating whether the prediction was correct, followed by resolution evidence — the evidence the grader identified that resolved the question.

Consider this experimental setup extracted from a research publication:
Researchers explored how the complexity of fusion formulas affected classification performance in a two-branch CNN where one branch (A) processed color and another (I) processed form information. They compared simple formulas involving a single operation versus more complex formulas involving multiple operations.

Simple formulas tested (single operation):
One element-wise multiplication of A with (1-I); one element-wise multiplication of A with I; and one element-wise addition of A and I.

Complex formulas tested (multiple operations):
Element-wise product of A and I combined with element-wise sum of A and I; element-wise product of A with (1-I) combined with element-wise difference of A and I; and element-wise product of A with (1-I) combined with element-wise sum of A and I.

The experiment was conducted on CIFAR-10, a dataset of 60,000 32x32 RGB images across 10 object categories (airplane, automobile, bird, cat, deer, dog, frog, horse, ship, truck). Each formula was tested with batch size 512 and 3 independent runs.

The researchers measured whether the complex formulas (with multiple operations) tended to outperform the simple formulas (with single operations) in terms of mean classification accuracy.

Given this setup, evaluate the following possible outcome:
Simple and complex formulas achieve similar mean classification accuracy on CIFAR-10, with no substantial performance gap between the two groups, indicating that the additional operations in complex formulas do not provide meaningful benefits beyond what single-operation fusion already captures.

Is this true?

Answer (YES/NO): YES